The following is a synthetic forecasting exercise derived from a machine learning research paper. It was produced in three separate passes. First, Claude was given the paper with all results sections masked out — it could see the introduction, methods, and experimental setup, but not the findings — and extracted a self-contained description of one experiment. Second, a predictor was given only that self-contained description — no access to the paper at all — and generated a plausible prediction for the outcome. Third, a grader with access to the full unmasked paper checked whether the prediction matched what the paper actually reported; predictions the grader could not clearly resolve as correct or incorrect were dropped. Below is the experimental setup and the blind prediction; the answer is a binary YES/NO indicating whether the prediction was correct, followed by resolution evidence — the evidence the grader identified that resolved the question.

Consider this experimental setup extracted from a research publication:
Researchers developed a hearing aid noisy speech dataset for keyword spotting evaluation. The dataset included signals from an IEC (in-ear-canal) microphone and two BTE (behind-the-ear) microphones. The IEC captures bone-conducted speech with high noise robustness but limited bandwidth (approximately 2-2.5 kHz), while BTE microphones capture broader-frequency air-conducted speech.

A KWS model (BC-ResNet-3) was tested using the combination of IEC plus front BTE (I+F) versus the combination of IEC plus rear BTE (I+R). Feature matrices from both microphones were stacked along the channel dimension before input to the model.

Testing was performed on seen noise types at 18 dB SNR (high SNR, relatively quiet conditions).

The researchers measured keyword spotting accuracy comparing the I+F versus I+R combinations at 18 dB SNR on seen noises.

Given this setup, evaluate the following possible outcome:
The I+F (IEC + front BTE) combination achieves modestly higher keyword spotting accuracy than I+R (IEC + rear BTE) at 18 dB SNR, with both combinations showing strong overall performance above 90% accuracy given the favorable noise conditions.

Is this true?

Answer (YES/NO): NO